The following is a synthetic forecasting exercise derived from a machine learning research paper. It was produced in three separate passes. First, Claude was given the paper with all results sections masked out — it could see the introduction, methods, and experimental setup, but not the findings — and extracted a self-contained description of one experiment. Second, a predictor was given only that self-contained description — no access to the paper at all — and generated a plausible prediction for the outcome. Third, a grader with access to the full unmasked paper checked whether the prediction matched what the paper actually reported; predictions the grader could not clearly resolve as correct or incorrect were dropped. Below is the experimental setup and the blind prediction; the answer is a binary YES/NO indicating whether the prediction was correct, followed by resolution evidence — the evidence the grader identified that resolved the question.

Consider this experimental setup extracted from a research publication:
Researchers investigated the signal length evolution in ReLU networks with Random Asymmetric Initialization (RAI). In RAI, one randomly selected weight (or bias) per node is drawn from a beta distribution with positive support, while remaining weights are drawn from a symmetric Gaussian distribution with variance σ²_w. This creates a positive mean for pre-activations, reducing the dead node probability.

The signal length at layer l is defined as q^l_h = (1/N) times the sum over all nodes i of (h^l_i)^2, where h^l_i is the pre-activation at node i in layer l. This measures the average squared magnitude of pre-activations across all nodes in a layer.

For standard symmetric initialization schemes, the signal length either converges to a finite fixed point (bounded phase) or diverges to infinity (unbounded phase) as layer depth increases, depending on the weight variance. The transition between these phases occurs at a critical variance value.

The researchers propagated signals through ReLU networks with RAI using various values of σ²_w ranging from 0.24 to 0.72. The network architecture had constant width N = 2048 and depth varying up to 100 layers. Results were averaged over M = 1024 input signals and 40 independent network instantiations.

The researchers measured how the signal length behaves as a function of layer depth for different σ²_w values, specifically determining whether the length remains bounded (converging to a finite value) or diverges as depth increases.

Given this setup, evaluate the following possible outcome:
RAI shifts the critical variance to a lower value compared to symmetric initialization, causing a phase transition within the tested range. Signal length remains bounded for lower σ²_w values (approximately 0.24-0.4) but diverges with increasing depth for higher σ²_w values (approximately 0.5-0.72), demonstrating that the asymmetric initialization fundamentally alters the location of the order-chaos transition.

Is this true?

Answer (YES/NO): NO